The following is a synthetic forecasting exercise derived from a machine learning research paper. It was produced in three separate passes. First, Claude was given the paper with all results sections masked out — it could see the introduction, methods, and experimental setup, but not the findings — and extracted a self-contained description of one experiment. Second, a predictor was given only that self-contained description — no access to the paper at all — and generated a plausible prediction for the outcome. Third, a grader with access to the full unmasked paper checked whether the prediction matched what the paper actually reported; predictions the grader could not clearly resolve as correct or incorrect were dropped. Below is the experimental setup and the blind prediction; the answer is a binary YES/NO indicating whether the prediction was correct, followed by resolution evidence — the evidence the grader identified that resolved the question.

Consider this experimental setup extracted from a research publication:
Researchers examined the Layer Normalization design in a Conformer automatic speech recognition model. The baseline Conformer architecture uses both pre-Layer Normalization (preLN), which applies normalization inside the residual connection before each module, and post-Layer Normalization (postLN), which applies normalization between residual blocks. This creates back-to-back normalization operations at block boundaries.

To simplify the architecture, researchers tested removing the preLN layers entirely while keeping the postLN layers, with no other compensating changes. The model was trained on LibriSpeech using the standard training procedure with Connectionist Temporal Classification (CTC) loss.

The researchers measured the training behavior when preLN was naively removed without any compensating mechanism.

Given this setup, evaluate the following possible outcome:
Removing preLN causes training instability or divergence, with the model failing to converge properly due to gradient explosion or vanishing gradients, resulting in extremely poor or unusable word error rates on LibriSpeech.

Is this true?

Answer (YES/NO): YES